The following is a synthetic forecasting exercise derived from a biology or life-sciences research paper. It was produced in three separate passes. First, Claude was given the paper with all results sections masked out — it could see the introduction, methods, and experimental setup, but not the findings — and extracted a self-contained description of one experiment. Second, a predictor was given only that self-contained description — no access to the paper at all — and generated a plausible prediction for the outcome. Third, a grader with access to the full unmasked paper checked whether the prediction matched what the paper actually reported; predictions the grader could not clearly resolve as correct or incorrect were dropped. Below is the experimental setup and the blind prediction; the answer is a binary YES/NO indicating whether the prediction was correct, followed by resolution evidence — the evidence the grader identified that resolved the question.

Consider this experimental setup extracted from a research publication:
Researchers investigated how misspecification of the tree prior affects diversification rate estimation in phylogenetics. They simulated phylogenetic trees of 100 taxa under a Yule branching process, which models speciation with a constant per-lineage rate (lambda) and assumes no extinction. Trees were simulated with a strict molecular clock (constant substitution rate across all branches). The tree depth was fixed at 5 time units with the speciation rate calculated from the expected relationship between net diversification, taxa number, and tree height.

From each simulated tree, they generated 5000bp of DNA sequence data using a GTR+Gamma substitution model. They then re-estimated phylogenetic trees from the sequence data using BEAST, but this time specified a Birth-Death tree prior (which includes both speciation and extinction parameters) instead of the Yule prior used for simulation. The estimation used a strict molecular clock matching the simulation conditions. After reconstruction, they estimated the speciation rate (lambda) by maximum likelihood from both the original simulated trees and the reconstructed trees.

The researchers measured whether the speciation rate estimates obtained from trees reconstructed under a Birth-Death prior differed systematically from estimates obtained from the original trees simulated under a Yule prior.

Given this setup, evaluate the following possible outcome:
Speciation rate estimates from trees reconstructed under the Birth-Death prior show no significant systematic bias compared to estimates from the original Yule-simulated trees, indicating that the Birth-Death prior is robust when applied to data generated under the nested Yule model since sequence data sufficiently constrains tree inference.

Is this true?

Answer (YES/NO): YES